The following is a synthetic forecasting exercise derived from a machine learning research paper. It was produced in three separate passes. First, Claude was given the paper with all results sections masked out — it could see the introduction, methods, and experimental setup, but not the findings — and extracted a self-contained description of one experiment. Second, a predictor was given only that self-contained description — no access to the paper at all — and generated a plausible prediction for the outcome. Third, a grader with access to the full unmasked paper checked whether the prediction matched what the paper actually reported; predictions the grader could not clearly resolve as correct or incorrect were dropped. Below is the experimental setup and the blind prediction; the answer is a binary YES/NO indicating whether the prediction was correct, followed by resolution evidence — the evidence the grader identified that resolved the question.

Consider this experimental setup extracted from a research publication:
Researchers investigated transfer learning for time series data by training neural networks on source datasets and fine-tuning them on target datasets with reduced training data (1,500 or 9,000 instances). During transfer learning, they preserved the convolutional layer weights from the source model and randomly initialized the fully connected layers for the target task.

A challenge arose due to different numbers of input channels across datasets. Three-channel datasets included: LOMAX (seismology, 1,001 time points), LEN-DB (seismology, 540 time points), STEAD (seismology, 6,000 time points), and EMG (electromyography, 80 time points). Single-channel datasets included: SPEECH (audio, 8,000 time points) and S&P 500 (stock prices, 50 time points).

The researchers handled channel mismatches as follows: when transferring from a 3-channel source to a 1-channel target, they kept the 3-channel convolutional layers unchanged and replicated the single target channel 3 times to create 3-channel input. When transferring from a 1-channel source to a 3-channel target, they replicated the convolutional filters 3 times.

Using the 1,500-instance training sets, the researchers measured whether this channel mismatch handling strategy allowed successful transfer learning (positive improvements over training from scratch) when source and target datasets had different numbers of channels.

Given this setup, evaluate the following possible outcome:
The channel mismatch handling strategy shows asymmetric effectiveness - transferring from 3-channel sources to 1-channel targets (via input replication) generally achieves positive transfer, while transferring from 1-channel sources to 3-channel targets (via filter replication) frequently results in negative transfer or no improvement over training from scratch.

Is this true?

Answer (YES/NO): NO